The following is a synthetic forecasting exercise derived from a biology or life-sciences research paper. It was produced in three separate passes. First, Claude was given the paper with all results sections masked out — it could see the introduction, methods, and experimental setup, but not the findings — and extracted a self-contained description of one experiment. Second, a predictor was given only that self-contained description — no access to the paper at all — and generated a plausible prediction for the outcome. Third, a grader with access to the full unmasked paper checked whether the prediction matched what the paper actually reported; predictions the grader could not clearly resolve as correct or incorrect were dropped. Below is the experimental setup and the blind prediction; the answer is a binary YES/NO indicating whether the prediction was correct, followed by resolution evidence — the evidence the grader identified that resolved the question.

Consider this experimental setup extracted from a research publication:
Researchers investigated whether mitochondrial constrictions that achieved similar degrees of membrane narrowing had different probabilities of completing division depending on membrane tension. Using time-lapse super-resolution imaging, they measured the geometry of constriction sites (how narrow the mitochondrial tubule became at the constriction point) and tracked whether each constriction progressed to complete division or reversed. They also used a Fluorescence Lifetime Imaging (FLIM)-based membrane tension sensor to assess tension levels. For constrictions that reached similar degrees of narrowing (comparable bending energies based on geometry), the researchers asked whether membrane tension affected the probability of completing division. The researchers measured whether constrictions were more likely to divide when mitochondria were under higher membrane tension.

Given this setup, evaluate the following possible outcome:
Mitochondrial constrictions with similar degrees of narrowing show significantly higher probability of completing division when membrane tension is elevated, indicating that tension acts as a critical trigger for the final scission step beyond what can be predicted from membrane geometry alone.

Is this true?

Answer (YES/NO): YES